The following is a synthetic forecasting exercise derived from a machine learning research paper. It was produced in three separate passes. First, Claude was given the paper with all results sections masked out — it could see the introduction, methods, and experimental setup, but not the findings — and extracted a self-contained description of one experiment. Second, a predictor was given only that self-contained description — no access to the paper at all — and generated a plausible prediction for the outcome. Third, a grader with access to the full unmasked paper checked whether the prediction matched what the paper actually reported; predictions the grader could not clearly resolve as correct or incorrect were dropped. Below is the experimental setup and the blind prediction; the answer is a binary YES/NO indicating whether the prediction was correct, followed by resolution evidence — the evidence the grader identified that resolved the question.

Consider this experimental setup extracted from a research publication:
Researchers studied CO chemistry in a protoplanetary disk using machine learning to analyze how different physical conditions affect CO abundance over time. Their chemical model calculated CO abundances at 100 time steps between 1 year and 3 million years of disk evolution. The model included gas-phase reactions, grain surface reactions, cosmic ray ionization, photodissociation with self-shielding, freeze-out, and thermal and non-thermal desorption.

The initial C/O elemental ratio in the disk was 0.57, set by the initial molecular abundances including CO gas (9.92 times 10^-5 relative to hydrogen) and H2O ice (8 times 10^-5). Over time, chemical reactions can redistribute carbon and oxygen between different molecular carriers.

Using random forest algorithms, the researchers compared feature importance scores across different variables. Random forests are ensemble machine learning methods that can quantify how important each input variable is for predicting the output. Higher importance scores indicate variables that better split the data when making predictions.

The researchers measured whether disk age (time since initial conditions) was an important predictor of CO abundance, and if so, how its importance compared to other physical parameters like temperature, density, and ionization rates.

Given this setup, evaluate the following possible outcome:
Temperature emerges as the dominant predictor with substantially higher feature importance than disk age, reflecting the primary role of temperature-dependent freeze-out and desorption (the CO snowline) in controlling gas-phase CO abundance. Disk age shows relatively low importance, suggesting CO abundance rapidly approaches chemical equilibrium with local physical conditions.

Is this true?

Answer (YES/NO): NO